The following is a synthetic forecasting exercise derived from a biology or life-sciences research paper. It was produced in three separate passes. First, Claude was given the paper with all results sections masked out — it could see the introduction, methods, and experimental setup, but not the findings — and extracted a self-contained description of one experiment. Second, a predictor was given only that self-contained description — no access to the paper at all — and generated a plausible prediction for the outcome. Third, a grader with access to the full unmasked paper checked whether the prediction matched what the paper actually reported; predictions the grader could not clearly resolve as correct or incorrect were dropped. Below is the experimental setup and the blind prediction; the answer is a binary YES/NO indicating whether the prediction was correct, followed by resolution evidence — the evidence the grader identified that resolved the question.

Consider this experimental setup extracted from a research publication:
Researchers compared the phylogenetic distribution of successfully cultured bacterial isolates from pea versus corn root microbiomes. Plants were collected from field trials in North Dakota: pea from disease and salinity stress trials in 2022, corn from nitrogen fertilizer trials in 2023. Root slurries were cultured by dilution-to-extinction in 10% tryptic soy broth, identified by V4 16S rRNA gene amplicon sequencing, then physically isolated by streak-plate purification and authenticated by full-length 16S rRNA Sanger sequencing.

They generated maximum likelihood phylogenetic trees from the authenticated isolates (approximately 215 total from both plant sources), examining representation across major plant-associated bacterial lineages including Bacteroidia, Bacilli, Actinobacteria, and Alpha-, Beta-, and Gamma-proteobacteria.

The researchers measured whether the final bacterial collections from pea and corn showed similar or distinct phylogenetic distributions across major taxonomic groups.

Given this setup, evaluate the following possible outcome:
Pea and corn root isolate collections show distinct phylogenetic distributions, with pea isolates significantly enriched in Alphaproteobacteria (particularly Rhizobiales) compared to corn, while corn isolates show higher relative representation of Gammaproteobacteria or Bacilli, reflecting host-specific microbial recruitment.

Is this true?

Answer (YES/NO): NO